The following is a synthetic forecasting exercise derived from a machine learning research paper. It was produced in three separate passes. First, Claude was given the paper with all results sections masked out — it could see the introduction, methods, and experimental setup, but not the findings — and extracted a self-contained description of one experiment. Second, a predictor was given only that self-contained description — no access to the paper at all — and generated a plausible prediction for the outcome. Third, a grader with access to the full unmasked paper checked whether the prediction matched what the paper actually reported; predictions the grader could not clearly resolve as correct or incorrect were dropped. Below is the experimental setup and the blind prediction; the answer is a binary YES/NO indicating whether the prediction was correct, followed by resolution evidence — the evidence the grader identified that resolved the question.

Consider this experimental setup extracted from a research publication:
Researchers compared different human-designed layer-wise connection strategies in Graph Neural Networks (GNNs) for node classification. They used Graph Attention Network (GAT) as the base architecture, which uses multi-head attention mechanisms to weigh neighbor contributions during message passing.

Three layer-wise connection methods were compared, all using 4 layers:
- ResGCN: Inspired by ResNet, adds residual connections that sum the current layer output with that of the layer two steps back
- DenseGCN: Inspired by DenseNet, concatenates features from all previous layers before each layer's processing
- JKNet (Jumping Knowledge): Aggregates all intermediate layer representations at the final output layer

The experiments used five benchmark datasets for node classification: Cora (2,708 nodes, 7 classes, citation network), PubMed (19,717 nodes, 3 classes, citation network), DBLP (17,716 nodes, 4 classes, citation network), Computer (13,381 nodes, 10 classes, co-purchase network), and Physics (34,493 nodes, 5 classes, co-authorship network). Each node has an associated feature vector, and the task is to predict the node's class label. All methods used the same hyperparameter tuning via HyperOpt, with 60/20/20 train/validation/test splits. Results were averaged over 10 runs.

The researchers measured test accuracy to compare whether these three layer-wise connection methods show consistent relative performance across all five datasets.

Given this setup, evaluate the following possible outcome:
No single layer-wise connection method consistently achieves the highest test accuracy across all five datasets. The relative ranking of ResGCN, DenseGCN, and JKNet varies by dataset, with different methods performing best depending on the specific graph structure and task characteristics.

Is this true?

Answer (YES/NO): YES